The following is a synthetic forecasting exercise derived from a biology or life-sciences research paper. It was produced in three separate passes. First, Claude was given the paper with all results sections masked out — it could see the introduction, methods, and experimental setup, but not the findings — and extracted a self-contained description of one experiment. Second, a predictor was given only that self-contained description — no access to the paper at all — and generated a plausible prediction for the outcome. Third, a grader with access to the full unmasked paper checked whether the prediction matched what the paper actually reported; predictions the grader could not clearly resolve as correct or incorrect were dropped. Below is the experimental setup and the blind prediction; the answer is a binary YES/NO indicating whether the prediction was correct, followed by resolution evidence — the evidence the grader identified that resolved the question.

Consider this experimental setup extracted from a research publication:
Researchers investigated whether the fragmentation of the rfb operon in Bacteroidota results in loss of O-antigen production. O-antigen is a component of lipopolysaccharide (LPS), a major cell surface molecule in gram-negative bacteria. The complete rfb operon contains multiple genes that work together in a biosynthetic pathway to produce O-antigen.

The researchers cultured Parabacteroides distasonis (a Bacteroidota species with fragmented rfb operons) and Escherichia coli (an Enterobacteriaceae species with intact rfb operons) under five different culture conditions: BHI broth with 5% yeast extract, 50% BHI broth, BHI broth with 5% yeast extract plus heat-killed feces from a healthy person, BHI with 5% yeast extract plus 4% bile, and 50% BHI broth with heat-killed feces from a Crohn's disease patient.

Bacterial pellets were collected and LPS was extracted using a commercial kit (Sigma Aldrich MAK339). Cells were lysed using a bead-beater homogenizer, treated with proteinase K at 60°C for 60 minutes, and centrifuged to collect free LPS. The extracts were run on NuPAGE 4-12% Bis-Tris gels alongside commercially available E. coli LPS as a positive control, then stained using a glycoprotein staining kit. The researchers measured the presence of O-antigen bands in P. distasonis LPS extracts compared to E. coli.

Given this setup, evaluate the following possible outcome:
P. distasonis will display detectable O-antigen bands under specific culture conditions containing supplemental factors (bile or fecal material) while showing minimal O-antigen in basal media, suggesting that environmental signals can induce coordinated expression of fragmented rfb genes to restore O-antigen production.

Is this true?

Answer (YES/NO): NO